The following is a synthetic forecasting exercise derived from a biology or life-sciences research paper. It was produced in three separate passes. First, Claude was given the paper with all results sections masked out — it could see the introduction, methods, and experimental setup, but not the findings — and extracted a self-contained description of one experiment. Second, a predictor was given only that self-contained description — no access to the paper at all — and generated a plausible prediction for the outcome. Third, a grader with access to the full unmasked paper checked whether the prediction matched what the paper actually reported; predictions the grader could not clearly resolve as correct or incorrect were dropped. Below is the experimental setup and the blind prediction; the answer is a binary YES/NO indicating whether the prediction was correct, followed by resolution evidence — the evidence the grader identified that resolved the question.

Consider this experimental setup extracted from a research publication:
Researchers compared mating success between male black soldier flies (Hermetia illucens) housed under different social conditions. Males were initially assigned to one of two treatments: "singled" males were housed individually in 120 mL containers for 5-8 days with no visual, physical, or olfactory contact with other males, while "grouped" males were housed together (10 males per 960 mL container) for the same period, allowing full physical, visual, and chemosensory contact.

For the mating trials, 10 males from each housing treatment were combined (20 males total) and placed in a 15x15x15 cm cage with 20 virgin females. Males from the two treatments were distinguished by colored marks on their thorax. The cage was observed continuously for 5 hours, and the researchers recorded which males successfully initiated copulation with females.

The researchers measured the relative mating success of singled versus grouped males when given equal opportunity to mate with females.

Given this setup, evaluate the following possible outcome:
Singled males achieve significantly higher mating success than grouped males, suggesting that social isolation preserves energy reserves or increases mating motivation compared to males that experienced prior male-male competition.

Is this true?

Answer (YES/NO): NO